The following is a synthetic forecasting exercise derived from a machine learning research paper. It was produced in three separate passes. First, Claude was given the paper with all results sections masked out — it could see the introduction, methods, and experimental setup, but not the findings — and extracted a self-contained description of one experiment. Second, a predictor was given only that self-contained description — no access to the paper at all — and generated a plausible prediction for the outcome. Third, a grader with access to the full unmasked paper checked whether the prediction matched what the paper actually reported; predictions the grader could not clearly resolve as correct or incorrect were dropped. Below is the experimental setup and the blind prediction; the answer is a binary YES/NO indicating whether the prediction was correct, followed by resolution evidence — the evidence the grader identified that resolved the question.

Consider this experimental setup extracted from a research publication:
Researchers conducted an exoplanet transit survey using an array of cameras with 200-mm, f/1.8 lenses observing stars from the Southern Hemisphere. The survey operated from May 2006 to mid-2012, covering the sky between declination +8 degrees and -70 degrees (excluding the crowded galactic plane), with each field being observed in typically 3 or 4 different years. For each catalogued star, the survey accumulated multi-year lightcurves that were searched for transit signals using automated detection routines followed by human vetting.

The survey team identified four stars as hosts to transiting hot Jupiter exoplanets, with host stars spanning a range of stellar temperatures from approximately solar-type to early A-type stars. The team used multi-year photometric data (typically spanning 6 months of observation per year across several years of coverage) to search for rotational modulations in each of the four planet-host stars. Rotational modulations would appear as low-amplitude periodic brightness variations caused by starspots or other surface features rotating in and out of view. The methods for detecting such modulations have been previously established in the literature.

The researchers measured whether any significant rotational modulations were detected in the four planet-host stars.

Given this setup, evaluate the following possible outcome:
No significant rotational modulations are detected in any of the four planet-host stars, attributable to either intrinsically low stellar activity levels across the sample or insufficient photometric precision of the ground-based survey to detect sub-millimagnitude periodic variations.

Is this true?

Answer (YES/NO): YES